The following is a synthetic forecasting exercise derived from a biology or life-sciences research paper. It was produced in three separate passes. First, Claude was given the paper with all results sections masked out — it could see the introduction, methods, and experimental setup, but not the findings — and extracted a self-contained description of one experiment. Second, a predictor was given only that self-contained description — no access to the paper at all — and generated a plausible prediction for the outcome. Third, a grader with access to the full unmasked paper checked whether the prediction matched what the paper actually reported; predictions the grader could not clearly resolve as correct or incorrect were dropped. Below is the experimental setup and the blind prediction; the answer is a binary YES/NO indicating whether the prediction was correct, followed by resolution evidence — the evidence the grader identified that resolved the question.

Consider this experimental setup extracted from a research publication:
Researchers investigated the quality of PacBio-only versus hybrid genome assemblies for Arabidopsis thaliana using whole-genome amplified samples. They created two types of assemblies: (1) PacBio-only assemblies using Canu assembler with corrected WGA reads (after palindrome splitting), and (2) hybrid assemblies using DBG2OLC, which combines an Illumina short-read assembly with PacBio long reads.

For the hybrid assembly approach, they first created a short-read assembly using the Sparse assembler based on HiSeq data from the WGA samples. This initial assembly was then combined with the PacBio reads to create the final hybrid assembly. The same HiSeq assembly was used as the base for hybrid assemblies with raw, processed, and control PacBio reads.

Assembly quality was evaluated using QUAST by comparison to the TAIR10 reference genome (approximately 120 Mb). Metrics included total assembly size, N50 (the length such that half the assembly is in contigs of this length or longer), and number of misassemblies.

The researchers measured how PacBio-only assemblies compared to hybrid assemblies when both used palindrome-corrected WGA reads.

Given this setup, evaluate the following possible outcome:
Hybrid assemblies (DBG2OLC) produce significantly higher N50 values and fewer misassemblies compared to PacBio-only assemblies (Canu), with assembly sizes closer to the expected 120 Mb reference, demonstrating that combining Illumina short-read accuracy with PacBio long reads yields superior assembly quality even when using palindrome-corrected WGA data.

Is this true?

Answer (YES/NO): NO